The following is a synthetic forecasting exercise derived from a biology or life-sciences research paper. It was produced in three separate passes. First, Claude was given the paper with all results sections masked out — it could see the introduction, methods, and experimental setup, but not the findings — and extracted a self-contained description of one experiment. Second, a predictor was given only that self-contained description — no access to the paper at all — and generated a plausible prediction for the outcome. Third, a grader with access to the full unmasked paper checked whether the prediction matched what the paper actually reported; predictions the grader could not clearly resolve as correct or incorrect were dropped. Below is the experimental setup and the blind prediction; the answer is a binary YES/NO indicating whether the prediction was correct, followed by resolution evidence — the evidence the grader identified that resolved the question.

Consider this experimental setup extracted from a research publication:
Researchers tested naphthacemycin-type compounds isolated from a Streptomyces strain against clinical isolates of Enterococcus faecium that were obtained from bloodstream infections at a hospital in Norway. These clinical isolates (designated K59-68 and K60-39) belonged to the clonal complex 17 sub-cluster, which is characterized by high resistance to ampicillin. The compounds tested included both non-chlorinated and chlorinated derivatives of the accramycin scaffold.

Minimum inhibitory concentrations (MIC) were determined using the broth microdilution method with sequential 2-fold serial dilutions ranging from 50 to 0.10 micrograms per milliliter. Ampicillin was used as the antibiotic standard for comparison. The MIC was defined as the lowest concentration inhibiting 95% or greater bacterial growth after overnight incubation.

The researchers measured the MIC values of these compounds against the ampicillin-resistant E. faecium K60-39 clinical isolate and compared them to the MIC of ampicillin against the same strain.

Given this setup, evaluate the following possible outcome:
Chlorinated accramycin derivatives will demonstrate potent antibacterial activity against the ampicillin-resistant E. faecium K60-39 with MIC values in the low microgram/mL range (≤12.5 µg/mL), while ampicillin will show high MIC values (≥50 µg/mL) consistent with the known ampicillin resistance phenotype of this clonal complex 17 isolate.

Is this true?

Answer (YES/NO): NO